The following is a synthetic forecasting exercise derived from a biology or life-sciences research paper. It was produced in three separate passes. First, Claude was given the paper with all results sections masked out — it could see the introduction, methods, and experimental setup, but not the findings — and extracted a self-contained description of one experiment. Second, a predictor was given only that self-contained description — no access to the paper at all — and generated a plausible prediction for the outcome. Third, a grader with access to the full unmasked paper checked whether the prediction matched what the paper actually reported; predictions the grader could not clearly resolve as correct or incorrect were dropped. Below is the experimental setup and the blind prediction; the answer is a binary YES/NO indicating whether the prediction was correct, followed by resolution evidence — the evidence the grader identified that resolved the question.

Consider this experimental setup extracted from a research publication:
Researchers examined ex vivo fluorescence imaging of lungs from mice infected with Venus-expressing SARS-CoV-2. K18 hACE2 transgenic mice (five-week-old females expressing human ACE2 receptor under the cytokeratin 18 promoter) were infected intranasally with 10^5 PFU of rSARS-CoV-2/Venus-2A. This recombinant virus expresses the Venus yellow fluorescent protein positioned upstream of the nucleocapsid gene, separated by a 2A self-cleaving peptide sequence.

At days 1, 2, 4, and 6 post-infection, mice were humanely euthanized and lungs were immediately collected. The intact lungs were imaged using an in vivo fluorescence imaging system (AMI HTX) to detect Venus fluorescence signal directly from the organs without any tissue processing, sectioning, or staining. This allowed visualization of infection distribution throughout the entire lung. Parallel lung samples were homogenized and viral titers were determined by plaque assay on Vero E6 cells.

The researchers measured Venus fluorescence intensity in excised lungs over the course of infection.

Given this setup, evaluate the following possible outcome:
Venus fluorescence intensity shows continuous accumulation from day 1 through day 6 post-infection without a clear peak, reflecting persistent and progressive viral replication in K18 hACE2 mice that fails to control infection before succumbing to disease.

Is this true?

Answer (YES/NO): NO